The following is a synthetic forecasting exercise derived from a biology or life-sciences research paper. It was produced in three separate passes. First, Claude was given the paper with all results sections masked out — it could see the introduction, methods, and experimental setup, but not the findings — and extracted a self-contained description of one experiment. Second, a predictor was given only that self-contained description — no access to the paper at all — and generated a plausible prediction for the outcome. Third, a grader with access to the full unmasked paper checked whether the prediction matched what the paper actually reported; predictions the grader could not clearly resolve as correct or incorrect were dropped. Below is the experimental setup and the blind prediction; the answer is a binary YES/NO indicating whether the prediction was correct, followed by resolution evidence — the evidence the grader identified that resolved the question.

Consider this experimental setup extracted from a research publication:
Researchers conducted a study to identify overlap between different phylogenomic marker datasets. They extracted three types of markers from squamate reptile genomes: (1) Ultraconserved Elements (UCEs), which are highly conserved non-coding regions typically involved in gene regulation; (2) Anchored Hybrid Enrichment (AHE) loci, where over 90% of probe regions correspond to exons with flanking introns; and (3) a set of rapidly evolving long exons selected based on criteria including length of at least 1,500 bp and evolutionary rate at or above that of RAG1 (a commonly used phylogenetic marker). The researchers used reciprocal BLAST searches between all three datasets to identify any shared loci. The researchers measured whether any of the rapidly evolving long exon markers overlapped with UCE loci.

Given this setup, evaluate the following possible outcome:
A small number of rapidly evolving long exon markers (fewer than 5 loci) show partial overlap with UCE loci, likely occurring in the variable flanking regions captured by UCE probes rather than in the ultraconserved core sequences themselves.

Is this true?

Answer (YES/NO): NO